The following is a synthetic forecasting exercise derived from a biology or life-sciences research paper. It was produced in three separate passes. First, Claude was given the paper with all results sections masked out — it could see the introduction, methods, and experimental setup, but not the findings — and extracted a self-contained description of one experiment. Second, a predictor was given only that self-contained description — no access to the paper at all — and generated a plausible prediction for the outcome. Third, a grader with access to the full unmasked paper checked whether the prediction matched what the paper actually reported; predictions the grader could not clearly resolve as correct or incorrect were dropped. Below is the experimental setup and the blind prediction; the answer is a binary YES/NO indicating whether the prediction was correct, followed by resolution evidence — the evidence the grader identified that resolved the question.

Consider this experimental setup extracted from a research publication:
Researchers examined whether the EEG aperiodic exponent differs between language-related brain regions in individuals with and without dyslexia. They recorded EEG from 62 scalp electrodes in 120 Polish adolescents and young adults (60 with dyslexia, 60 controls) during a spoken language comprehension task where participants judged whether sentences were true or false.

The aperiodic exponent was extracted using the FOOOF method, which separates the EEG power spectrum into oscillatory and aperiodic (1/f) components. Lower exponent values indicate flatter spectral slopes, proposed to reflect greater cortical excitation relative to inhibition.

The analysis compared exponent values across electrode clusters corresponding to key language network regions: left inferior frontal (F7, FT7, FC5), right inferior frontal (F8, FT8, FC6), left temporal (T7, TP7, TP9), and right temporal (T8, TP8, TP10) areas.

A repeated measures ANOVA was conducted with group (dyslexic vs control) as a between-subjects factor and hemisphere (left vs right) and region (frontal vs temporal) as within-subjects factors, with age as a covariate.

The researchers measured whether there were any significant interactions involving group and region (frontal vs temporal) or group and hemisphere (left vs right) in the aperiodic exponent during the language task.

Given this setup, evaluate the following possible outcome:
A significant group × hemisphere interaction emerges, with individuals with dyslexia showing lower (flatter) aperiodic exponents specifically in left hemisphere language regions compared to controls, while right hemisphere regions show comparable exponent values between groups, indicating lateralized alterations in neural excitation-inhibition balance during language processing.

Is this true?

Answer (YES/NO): NO